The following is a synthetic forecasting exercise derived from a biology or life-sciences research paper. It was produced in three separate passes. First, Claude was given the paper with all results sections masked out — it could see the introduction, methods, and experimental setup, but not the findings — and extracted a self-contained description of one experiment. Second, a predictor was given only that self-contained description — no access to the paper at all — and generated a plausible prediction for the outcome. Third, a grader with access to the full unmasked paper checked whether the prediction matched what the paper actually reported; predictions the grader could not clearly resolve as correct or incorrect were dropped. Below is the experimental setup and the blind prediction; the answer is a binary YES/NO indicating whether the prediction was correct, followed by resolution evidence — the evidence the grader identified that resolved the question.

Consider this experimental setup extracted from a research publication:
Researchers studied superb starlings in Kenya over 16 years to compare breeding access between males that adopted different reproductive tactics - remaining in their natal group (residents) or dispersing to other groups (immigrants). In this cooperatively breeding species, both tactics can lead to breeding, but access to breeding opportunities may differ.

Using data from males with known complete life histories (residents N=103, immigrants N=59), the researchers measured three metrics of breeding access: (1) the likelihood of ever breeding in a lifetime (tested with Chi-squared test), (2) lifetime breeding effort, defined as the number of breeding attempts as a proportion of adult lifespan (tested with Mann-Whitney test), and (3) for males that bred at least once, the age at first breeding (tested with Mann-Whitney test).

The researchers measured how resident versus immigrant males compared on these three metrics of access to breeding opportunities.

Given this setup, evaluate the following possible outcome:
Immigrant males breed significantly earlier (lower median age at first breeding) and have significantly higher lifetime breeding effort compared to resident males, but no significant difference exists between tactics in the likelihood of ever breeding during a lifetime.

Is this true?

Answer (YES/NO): NO